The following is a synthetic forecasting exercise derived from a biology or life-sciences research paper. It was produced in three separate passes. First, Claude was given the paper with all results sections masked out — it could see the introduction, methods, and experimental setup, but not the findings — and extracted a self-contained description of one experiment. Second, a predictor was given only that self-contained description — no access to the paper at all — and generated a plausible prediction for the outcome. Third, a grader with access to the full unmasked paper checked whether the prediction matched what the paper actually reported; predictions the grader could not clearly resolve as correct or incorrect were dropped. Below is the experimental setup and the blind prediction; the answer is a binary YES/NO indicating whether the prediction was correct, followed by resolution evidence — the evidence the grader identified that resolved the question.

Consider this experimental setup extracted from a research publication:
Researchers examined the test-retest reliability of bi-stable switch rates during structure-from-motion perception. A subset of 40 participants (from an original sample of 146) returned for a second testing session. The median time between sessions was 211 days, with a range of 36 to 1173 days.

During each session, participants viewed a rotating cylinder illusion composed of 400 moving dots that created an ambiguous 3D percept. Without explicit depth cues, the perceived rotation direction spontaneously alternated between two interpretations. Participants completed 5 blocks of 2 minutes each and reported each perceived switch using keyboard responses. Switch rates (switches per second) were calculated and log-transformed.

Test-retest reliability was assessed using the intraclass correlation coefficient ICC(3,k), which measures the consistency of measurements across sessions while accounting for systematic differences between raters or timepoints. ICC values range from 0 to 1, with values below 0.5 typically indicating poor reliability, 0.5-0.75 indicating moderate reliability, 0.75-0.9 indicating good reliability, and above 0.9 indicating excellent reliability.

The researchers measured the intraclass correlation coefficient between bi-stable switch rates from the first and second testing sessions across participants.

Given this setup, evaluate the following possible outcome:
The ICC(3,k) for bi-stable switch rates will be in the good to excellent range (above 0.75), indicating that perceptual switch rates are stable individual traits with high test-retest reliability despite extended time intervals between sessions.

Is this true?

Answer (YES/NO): YES